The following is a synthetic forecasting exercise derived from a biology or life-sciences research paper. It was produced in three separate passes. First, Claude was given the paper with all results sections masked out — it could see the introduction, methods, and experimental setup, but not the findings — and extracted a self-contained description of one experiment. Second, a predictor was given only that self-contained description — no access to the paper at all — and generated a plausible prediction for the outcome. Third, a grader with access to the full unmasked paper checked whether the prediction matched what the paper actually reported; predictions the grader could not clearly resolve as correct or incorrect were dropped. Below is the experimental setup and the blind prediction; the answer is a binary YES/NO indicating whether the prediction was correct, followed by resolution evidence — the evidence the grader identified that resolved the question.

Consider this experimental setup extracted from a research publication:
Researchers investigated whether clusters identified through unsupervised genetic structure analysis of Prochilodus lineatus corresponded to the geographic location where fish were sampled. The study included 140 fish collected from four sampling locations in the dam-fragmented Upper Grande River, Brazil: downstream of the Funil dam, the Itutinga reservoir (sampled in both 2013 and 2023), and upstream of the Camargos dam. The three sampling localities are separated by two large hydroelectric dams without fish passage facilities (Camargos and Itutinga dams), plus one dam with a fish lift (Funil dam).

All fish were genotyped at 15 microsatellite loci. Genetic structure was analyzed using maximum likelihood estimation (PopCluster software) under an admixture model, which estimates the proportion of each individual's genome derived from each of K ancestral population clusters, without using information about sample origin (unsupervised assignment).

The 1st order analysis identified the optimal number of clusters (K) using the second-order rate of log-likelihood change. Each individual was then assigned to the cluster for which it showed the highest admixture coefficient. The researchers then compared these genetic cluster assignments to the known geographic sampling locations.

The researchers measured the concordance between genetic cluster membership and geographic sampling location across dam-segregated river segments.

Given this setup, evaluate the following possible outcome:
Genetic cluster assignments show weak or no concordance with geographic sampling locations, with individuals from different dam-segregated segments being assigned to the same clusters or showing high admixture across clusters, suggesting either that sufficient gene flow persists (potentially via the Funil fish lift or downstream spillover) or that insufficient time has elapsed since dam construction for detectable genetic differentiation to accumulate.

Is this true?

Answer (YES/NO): YES